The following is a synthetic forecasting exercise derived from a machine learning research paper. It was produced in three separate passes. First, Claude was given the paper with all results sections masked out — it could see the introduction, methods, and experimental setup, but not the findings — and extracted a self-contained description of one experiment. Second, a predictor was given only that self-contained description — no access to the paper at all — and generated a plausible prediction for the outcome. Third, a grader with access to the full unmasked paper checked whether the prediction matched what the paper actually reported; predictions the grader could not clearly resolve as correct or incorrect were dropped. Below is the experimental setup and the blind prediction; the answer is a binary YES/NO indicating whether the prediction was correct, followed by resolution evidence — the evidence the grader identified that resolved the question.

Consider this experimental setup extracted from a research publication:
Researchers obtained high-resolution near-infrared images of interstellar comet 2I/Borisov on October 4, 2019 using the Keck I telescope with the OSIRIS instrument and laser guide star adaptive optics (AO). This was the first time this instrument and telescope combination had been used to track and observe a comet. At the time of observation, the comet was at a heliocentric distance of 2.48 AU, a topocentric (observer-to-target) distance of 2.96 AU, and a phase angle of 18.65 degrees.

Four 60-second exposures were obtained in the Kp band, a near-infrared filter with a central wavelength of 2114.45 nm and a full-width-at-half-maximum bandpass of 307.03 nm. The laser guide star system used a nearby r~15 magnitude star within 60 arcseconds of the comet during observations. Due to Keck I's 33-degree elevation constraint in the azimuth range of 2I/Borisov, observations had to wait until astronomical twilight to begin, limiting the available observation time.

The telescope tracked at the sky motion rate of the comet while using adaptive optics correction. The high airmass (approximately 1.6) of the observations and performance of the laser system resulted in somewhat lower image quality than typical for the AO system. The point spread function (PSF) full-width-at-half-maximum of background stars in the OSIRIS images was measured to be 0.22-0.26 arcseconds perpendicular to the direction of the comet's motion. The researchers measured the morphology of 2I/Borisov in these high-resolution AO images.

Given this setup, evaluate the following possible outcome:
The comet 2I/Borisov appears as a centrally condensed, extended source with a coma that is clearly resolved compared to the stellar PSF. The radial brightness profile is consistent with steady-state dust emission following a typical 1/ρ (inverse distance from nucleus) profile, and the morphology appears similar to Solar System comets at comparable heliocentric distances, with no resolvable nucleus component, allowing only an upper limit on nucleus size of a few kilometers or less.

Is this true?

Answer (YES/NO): NO